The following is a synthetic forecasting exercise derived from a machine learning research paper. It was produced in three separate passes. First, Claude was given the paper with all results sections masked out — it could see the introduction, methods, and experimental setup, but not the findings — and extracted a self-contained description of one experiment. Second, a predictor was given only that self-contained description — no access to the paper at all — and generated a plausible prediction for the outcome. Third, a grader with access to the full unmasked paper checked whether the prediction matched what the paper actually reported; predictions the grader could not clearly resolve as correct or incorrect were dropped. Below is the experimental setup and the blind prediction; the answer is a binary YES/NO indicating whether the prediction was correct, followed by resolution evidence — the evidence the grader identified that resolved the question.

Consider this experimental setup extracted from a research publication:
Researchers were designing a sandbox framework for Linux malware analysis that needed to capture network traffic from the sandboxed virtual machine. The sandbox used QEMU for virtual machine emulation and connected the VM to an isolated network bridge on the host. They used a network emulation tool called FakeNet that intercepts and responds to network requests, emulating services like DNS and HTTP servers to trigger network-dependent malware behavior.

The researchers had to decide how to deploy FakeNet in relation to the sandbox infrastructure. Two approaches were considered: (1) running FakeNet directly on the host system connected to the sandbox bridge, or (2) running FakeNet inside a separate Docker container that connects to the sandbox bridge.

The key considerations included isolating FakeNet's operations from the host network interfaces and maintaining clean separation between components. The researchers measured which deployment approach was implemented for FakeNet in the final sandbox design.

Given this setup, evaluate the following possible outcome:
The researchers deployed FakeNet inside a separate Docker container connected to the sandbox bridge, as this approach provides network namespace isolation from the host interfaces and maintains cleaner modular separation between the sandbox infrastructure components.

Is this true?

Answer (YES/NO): YES